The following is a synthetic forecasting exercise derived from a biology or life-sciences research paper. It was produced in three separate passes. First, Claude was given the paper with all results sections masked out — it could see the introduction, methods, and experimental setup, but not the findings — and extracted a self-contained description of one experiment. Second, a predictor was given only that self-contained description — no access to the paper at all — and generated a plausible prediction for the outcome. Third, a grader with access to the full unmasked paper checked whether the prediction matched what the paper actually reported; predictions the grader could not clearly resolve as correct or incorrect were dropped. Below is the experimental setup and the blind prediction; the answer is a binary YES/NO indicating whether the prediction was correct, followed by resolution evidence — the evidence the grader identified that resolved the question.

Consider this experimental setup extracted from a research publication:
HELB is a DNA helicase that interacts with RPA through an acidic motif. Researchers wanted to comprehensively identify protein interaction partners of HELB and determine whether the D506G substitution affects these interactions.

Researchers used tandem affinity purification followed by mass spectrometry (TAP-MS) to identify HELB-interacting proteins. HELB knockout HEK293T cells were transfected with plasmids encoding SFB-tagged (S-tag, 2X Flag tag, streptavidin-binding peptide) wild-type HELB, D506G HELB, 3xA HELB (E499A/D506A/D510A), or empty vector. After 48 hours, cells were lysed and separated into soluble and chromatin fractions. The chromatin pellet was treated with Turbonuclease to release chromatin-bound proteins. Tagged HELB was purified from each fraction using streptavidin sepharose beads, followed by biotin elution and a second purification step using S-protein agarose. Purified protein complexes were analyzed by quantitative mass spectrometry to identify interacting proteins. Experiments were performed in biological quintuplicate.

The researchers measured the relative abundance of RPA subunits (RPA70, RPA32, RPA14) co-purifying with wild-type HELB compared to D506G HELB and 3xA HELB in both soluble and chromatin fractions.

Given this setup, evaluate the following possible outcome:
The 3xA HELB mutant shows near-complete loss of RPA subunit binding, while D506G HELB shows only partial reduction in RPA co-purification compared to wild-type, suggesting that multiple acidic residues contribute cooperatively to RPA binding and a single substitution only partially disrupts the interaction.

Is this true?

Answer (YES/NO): YES